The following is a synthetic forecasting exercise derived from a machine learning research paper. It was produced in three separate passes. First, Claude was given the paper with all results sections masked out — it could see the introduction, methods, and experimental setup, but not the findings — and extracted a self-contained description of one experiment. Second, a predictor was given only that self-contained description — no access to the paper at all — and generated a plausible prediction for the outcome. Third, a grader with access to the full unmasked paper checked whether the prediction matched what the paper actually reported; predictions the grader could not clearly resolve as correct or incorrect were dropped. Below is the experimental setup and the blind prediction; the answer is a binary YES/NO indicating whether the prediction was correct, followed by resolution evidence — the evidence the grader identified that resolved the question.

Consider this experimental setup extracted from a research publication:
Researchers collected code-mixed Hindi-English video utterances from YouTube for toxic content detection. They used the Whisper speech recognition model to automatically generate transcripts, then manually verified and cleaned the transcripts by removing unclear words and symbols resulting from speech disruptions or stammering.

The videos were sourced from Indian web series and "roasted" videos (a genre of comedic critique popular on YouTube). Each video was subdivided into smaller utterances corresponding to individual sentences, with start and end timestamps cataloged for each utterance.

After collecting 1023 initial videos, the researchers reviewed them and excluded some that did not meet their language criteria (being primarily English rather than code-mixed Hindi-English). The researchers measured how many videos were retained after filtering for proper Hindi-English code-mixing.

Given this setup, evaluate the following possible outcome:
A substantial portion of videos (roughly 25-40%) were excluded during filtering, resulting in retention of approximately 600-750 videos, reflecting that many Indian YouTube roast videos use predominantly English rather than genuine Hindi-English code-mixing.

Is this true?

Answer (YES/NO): NO